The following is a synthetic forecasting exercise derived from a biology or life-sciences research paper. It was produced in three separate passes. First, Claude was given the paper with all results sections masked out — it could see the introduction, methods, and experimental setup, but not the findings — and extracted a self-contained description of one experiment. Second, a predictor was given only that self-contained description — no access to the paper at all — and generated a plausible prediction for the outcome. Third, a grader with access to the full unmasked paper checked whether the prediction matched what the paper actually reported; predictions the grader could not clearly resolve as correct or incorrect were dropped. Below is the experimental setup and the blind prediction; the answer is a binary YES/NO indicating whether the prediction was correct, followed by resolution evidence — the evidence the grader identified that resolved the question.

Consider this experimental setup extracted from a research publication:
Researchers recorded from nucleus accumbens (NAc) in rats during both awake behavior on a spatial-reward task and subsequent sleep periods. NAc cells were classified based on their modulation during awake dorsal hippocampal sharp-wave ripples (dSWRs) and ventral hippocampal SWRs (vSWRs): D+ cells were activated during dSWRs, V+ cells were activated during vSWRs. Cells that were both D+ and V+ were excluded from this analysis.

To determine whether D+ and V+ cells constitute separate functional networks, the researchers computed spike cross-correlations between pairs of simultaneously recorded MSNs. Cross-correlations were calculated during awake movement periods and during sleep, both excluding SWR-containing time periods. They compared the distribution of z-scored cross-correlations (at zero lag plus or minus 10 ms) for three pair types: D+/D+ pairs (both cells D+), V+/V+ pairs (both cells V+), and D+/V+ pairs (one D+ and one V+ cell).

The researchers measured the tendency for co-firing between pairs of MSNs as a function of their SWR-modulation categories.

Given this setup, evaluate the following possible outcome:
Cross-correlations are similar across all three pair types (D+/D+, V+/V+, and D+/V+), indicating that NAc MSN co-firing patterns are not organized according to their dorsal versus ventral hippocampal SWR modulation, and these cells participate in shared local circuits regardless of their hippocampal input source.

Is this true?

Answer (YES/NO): NO